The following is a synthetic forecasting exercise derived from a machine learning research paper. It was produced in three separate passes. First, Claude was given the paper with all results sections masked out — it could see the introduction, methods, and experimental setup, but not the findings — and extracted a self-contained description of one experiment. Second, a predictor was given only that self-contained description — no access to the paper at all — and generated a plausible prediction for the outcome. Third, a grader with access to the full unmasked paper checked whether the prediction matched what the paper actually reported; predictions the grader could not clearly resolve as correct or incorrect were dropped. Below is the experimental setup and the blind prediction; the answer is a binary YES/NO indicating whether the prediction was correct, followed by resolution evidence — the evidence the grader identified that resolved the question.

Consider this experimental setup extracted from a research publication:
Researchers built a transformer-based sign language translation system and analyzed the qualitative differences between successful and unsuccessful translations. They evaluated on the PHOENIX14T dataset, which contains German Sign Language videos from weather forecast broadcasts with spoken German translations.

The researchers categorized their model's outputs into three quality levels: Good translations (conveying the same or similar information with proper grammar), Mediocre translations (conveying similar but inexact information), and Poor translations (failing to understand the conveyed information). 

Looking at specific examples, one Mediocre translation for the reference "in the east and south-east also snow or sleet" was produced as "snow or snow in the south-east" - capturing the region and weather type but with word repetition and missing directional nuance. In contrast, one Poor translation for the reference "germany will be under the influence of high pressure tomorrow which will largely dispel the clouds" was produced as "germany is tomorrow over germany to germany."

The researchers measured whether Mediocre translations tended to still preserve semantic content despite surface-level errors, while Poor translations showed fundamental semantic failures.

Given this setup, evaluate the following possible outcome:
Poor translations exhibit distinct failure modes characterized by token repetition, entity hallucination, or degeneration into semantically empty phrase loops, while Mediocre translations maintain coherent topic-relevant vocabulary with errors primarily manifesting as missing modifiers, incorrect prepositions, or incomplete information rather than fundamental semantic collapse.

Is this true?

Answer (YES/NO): NO